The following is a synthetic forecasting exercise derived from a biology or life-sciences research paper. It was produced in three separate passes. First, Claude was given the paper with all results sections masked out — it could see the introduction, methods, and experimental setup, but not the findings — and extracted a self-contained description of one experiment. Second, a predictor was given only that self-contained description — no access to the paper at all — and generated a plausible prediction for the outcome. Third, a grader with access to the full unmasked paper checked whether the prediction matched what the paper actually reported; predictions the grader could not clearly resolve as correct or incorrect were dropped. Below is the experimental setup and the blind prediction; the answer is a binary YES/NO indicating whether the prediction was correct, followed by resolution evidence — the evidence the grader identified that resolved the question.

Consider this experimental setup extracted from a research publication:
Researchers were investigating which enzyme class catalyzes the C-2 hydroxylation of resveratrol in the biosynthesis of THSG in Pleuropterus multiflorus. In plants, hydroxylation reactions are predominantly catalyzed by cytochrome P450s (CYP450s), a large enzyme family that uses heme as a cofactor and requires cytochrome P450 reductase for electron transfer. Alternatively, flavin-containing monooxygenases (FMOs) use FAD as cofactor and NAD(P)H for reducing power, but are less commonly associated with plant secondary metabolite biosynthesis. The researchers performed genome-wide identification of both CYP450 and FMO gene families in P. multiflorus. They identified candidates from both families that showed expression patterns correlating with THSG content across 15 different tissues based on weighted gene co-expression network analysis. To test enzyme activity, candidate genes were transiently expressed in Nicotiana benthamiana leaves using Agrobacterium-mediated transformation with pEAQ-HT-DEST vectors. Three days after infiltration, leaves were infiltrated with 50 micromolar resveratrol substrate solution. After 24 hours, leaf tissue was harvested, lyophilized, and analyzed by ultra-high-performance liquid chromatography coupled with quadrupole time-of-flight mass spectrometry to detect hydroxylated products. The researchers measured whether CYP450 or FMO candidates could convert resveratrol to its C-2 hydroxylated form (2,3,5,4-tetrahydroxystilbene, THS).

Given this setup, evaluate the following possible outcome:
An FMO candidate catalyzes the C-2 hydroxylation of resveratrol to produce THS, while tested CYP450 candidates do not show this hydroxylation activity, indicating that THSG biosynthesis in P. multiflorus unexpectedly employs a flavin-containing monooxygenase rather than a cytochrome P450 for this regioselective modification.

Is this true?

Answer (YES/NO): YES